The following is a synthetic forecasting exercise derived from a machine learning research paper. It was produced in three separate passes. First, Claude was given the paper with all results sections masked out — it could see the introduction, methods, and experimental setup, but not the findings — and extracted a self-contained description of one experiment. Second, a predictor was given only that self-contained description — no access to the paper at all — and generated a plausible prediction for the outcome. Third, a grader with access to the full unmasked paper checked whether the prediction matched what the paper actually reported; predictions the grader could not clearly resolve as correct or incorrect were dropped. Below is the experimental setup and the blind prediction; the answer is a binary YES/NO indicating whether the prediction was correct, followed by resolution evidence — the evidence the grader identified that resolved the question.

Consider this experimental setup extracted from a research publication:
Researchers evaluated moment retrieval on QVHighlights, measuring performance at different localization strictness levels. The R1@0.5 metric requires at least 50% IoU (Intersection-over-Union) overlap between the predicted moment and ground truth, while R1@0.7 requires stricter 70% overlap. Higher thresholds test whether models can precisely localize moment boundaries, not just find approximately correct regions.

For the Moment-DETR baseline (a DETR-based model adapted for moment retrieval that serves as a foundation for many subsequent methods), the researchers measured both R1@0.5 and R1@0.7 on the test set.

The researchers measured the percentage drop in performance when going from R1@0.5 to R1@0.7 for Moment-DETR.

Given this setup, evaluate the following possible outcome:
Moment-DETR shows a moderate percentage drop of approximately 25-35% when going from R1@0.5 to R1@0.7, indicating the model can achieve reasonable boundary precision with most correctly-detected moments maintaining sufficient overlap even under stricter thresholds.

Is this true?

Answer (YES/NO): NO